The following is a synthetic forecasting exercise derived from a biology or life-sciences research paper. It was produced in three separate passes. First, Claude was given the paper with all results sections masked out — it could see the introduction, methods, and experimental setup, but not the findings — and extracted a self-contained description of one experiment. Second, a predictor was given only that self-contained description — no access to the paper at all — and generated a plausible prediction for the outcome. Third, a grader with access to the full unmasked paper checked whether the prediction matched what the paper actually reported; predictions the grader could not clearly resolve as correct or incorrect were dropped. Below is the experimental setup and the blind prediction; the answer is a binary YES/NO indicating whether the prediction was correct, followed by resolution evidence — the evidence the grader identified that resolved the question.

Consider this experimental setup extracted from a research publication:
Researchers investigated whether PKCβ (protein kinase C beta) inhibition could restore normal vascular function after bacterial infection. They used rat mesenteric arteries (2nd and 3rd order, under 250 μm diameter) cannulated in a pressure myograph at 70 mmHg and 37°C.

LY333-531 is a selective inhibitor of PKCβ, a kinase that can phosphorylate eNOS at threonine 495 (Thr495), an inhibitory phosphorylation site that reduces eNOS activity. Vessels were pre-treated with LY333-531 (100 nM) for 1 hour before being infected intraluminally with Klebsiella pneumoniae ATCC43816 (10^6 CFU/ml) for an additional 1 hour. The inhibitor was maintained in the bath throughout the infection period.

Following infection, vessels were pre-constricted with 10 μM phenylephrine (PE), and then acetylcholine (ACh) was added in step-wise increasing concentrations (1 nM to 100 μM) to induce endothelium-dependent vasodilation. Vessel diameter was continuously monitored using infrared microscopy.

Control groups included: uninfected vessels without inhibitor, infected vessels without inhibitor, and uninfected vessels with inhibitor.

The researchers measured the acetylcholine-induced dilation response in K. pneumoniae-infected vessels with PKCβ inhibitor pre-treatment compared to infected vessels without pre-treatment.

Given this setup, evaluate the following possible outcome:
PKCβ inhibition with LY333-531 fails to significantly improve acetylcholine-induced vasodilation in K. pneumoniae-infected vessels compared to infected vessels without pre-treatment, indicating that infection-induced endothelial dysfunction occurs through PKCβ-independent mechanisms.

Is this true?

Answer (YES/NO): NO